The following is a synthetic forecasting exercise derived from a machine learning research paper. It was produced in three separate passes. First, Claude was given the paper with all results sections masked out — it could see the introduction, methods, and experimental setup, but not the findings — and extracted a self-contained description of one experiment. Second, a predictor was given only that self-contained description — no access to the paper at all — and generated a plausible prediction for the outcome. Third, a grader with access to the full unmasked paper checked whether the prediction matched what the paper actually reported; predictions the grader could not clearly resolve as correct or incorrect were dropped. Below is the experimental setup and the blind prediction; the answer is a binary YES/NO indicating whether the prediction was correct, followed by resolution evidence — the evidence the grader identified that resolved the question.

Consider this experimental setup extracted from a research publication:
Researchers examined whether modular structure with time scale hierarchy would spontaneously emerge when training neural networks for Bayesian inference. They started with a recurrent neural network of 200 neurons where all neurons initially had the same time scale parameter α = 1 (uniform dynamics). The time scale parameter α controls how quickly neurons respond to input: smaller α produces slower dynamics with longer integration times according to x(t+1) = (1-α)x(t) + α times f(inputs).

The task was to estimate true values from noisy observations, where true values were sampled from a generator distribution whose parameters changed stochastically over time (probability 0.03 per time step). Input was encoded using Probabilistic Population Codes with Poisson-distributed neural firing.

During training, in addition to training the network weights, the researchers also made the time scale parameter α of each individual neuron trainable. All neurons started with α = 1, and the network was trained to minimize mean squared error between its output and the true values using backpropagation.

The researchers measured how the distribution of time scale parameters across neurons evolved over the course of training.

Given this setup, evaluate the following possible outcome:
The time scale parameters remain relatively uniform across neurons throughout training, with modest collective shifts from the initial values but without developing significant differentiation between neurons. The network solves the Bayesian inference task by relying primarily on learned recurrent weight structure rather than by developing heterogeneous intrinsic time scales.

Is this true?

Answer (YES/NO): NO